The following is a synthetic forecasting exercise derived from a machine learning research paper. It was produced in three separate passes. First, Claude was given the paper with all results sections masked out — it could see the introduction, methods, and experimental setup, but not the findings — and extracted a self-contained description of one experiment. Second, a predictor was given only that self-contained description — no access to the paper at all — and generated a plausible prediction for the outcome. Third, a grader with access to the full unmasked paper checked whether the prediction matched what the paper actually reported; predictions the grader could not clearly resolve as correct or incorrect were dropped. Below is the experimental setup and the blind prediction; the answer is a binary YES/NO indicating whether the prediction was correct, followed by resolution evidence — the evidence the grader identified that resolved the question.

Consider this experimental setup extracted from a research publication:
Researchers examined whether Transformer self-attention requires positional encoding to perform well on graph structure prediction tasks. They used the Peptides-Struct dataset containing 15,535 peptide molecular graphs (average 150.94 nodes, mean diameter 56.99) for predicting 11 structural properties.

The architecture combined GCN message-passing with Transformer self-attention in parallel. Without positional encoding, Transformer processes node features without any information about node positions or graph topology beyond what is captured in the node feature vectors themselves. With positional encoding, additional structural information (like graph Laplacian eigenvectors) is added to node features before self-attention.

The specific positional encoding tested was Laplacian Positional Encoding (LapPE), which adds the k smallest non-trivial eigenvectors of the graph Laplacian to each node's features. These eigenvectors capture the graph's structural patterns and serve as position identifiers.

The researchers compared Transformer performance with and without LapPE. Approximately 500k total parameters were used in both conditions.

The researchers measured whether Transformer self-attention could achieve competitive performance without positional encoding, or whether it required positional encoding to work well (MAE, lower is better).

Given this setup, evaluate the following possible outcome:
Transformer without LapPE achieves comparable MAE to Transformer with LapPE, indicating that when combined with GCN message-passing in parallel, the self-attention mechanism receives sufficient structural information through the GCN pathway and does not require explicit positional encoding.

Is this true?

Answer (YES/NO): NO